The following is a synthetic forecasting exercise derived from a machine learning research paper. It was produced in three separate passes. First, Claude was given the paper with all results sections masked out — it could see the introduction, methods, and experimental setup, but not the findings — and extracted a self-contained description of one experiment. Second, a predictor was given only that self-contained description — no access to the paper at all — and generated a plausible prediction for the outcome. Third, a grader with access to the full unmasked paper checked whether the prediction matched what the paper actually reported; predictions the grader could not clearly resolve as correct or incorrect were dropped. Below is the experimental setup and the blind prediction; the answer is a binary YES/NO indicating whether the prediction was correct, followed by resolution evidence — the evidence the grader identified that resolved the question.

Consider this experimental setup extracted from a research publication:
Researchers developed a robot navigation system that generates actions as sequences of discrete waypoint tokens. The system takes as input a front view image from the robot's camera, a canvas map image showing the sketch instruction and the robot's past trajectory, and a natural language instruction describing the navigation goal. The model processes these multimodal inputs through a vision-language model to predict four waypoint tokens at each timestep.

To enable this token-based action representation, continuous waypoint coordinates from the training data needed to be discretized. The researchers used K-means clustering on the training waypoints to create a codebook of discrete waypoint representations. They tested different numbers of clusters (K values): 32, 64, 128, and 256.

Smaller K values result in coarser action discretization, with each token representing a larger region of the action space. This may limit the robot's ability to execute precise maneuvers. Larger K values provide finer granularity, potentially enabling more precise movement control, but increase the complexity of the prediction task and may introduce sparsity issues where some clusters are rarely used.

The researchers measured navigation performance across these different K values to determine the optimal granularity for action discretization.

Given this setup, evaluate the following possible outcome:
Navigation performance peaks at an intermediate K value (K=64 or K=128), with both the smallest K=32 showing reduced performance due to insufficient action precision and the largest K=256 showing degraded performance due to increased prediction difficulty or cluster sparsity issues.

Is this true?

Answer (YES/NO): YES